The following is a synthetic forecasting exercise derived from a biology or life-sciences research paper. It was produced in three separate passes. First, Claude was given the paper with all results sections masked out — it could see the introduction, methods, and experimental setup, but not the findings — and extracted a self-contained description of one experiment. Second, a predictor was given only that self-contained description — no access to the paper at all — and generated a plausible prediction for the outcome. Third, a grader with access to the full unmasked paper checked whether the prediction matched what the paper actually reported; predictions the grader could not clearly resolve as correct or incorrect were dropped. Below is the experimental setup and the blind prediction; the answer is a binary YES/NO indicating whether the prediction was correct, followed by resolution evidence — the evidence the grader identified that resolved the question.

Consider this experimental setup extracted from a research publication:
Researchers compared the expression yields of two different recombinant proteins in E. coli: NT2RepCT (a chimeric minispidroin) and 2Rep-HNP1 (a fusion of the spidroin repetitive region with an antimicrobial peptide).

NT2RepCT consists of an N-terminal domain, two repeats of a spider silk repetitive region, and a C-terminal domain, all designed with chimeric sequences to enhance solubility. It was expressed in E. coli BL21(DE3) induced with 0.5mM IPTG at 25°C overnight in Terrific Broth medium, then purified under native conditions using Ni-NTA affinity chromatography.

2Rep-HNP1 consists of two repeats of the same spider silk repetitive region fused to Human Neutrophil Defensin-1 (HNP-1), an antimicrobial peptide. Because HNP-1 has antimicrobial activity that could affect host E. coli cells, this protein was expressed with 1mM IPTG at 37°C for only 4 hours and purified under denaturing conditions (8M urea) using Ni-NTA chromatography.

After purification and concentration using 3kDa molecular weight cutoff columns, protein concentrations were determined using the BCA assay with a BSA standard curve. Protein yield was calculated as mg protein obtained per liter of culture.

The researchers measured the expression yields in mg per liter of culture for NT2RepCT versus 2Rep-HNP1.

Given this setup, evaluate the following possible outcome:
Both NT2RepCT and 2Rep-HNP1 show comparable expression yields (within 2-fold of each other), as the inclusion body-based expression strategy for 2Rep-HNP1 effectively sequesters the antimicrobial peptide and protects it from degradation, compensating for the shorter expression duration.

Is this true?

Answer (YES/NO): NO